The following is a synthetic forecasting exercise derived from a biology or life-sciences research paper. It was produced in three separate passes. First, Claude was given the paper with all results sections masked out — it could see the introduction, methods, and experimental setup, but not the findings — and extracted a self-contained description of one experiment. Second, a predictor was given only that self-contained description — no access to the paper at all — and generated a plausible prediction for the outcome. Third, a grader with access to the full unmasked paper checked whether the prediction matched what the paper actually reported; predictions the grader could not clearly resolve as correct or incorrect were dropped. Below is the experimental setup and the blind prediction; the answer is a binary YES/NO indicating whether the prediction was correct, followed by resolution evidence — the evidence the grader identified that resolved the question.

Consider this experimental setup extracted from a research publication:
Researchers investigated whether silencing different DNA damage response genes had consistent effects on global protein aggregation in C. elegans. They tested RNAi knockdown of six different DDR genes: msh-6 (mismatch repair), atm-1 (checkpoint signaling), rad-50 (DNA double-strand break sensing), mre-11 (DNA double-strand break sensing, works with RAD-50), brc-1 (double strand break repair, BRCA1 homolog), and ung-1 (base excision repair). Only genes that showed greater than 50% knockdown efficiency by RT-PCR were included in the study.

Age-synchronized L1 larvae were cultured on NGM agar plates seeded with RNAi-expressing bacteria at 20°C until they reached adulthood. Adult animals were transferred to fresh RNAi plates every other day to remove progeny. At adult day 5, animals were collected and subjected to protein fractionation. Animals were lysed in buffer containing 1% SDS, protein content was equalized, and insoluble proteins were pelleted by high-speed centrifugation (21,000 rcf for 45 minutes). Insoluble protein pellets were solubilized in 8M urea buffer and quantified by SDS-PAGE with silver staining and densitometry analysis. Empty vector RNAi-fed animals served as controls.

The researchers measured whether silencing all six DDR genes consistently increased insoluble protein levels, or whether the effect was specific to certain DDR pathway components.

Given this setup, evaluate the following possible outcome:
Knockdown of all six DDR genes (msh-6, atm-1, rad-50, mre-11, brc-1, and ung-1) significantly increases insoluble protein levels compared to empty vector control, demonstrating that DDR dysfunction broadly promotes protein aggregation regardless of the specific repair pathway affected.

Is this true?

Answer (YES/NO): NO